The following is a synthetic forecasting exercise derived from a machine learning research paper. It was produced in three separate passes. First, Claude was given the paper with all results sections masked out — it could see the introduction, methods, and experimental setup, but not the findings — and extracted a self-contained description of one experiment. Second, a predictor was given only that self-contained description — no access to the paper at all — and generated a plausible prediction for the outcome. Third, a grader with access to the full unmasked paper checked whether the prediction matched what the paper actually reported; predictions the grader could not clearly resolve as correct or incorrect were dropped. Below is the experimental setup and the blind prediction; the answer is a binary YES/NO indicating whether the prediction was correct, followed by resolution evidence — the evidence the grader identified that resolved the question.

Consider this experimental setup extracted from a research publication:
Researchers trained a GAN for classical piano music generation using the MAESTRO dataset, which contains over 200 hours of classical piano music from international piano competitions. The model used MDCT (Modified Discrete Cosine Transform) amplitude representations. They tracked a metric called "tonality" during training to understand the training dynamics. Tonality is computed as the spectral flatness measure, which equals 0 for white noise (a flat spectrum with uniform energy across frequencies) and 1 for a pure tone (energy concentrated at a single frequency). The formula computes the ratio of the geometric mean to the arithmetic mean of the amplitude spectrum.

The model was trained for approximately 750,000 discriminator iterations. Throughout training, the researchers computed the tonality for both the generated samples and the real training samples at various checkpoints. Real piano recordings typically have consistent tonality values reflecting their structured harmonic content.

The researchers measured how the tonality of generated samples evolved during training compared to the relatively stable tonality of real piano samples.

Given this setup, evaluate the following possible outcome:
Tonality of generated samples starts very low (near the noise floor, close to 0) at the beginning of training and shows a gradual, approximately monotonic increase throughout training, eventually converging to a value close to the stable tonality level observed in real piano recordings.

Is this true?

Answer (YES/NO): NO